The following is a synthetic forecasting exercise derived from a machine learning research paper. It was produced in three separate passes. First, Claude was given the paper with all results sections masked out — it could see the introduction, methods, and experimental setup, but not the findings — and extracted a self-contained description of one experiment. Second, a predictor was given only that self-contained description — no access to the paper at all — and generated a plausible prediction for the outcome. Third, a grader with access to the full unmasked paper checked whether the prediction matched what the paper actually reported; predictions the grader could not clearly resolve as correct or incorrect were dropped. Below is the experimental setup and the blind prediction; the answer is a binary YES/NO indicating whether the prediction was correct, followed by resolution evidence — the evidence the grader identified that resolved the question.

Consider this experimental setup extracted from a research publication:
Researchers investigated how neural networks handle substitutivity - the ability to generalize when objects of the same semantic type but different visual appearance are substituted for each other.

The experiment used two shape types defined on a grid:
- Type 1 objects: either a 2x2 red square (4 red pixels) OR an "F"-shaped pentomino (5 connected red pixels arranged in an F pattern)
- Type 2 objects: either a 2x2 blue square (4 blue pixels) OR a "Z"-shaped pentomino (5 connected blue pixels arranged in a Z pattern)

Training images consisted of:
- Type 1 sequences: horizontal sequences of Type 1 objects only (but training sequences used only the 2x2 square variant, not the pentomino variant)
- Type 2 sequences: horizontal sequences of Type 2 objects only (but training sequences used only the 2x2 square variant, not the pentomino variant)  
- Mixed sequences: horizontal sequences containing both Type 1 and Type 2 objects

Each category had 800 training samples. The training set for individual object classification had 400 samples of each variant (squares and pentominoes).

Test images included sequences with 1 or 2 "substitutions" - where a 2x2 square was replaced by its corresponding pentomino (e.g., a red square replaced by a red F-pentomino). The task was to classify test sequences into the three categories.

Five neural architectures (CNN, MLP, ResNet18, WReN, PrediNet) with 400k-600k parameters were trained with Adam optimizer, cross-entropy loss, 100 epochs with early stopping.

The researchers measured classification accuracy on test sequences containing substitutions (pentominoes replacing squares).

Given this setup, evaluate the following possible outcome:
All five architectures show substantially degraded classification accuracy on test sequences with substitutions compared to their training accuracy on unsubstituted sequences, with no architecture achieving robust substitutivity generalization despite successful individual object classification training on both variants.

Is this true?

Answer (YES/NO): YES